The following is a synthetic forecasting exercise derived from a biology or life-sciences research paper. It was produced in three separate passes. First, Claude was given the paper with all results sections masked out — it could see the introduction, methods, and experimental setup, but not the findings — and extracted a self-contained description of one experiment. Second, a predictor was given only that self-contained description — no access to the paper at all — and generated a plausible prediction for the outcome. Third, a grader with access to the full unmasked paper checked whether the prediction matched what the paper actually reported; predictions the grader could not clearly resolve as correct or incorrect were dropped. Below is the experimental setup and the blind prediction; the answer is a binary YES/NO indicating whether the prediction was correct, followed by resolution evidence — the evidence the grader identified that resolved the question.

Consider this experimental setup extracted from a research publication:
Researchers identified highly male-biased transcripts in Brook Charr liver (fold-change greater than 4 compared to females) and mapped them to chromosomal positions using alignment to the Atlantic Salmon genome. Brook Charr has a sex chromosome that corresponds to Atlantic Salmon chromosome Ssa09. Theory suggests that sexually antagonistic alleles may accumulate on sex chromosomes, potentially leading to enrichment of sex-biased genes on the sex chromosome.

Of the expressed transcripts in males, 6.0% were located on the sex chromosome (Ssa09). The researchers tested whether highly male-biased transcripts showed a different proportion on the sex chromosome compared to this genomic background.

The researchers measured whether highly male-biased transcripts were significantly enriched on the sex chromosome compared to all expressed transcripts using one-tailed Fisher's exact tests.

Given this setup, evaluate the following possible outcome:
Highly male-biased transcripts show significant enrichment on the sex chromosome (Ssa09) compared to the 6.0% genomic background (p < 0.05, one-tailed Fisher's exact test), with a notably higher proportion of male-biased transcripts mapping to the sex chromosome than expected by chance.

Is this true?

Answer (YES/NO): NO